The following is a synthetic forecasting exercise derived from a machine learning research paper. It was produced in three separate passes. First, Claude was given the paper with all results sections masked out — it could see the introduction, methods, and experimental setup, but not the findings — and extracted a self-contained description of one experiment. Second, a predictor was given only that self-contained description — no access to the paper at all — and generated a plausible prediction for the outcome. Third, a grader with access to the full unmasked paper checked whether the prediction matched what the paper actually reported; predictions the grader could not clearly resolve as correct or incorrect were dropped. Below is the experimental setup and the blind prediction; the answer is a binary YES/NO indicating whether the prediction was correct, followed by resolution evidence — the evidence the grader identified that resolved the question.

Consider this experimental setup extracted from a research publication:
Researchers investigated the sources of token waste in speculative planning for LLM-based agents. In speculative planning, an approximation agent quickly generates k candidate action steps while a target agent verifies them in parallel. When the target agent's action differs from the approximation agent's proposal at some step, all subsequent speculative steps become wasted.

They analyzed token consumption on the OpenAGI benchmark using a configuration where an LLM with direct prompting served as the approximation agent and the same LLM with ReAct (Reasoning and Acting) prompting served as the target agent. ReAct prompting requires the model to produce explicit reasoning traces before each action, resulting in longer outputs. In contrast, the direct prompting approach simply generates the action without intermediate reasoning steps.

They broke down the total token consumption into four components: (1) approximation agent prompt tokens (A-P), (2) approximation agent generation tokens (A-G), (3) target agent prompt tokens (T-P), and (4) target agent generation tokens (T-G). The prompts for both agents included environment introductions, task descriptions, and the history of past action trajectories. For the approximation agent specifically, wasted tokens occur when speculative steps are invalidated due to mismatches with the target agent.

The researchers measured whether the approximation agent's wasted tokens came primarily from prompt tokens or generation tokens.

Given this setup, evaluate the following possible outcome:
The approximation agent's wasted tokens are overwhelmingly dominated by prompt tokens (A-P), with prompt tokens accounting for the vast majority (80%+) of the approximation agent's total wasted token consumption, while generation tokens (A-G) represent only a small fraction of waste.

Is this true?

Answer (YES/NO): YES